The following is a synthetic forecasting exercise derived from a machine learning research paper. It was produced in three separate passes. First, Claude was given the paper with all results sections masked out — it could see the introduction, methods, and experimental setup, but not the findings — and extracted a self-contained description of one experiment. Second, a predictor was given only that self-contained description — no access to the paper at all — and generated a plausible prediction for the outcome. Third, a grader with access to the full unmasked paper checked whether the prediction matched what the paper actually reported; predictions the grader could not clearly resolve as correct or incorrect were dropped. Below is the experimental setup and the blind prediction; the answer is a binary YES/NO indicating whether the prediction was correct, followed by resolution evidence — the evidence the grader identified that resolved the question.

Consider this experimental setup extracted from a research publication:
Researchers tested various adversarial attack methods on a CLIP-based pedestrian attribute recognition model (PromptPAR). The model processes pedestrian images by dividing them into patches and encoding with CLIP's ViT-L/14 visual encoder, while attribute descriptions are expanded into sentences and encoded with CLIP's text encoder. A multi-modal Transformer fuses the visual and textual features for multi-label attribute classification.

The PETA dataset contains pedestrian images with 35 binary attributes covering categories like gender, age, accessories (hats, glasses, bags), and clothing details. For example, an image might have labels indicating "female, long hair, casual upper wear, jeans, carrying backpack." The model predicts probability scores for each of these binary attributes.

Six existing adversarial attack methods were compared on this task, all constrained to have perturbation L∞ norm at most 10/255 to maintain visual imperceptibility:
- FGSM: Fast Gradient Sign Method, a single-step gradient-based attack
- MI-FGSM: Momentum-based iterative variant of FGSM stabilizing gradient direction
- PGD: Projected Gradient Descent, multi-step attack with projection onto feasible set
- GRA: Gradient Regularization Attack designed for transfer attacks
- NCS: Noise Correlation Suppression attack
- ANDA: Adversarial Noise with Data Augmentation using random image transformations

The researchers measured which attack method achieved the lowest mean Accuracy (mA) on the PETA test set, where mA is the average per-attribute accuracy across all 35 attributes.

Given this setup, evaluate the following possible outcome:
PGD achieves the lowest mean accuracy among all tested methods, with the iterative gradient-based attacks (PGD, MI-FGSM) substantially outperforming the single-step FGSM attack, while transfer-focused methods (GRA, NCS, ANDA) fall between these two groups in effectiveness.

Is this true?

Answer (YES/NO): NO